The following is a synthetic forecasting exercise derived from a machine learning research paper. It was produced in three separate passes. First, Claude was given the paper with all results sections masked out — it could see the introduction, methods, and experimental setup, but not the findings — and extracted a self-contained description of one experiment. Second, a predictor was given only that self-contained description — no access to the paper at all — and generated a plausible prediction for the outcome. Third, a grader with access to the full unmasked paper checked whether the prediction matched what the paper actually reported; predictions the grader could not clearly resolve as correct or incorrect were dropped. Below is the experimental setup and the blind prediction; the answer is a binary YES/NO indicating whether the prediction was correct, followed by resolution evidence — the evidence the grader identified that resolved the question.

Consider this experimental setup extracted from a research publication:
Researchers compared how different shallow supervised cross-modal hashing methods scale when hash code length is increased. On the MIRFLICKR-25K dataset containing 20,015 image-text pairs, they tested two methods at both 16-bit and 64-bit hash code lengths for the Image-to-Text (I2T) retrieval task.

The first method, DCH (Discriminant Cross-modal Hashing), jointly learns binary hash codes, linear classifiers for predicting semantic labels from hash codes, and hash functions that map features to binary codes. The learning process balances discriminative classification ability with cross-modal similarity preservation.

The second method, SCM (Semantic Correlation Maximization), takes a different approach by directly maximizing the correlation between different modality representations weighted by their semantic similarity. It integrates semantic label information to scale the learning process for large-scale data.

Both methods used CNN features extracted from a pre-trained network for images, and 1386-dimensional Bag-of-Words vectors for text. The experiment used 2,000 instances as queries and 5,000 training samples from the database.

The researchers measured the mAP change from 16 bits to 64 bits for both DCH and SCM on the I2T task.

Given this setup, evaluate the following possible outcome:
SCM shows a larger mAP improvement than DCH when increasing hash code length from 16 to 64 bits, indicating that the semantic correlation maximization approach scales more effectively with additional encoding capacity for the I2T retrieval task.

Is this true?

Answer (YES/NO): NO